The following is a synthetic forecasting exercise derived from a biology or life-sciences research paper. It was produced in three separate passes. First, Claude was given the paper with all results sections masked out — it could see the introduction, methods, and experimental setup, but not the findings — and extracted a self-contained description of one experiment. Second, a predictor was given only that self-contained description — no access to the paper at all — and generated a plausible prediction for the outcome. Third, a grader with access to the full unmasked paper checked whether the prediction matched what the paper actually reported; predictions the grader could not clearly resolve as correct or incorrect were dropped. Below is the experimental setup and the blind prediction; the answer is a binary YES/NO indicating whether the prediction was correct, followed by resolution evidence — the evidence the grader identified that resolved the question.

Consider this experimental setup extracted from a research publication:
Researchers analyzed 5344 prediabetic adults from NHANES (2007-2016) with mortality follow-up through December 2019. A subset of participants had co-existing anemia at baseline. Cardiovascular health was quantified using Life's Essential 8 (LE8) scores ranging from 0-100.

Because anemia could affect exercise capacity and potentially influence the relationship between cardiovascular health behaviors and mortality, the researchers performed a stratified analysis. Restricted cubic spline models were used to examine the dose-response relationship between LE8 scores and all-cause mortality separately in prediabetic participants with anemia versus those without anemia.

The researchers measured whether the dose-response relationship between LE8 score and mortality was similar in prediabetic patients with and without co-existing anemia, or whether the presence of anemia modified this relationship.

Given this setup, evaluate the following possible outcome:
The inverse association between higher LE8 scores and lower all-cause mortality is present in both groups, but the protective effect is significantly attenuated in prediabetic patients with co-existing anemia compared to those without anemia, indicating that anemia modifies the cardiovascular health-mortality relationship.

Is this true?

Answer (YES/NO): NO